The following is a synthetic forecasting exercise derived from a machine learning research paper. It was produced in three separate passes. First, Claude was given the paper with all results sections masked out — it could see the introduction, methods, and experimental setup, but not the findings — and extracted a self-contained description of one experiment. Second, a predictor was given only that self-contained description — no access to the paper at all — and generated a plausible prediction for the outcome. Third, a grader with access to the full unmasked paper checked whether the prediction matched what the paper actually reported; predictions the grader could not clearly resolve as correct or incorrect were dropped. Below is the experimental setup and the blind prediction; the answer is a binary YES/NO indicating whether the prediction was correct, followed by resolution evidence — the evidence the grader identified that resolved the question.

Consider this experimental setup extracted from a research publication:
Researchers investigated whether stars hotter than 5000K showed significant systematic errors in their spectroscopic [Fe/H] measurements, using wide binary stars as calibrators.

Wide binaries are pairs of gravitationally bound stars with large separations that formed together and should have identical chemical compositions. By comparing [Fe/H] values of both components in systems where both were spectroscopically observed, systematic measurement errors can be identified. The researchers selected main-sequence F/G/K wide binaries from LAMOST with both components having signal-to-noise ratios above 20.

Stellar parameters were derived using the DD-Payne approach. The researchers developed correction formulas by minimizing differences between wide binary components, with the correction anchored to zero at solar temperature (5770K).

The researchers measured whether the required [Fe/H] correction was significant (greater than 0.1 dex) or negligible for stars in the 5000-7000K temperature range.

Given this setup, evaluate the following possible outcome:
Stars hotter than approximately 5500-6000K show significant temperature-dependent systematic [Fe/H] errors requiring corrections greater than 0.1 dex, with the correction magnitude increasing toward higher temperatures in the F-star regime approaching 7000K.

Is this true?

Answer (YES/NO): NO